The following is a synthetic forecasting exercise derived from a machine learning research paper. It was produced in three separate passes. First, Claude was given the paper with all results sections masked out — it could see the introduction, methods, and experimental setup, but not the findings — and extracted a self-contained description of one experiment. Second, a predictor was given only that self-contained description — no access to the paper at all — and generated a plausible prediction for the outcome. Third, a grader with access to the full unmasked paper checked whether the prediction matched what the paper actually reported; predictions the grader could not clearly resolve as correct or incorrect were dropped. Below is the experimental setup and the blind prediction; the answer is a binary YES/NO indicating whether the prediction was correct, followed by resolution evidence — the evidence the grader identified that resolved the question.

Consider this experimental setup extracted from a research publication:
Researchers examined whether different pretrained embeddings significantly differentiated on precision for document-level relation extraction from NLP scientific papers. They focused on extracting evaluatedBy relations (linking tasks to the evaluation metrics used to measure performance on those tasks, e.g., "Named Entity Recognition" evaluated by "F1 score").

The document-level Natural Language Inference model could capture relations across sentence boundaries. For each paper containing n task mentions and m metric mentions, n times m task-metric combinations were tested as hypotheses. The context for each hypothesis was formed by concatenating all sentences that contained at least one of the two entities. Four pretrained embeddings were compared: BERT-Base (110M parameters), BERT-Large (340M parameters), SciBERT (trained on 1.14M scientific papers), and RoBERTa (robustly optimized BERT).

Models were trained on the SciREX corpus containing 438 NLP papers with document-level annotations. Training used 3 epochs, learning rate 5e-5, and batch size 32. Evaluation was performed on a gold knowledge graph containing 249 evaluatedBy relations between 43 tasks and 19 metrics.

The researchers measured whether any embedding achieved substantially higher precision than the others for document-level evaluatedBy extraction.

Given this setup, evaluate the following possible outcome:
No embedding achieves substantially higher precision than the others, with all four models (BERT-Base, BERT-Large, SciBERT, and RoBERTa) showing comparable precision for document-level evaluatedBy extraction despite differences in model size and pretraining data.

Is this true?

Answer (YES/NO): YES